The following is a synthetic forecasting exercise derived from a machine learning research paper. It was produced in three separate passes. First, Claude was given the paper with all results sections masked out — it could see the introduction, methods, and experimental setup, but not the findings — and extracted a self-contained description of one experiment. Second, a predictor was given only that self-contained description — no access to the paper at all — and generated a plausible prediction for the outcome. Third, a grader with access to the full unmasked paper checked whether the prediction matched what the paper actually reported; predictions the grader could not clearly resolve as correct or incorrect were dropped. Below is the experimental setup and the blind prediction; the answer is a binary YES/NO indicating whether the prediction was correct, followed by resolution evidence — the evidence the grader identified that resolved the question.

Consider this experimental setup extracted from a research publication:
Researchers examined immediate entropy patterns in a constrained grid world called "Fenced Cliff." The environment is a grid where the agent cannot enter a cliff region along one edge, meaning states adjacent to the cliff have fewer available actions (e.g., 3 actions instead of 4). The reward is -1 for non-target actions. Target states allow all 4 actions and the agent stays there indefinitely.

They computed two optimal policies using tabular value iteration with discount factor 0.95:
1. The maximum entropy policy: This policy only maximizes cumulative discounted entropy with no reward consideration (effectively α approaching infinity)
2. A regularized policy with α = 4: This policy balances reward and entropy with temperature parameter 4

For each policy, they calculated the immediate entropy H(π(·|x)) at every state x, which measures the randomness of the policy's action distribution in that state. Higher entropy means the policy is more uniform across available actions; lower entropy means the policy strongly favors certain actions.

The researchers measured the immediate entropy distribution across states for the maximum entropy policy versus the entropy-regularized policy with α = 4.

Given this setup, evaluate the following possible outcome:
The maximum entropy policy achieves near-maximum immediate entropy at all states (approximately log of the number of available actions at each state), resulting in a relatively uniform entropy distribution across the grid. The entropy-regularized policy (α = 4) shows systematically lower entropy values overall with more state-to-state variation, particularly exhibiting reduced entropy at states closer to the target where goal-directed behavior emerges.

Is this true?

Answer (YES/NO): NO